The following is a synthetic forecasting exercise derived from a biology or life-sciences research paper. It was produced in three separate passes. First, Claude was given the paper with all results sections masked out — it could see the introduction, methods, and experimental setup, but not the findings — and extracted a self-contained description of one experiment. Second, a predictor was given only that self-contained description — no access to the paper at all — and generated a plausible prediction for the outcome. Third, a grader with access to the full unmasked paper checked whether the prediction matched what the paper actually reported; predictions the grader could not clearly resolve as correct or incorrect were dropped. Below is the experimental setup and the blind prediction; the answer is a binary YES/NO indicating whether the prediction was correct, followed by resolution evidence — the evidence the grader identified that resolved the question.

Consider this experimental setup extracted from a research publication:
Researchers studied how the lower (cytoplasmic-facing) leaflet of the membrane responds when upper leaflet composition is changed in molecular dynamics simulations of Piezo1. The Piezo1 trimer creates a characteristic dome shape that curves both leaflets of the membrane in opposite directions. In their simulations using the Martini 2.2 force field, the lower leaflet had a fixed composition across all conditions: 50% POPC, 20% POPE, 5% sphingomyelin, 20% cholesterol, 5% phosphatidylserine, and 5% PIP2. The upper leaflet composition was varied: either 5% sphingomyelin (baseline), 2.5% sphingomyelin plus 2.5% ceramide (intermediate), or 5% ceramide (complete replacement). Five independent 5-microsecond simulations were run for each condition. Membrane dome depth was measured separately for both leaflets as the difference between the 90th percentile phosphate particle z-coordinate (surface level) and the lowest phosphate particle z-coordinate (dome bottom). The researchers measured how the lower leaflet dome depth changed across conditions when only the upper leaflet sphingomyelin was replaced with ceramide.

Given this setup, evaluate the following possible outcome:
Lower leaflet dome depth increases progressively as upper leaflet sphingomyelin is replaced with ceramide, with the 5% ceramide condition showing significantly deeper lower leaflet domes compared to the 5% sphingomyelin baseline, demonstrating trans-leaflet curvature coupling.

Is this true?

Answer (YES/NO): NO